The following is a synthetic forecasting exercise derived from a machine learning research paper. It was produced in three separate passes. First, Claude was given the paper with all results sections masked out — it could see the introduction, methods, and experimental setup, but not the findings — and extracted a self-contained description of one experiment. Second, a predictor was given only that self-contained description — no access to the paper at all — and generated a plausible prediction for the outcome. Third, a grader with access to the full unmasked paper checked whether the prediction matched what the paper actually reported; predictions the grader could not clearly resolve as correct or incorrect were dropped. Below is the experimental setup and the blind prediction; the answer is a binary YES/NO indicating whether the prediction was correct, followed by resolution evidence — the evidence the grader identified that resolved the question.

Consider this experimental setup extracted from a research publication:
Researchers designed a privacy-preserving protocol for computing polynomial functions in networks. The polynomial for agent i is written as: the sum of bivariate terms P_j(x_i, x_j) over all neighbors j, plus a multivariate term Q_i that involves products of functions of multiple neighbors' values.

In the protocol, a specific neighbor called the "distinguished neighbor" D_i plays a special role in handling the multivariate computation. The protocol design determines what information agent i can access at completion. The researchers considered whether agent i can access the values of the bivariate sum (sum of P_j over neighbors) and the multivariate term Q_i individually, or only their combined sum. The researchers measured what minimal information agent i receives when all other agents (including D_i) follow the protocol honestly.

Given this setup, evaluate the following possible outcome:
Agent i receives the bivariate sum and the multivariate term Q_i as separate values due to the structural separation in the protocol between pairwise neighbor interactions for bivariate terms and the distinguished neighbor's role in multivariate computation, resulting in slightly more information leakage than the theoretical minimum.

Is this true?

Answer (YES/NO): NO